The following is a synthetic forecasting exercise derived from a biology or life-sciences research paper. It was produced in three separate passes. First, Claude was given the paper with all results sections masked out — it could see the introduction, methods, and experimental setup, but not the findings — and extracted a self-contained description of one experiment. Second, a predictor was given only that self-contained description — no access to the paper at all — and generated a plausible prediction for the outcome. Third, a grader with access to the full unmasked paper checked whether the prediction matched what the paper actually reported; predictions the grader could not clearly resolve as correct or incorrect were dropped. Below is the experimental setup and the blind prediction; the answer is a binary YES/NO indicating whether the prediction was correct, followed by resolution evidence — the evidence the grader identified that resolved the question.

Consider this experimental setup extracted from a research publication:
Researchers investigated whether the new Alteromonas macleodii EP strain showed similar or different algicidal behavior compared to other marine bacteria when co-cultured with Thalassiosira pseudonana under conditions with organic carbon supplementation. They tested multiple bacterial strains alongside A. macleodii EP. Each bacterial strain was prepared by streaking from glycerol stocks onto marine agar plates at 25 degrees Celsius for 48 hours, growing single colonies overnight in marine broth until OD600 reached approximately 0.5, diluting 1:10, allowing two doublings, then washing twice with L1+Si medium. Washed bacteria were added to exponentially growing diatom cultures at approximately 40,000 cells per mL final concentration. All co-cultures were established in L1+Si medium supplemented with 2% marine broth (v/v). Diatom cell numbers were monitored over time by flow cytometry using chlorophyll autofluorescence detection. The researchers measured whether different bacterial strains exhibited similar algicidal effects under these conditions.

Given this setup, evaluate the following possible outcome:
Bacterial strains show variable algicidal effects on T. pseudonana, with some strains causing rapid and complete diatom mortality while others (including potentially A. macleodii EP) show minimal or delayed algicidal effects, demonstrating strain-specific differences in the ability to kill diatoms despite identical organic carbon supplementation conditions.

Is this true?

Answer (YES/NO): NO